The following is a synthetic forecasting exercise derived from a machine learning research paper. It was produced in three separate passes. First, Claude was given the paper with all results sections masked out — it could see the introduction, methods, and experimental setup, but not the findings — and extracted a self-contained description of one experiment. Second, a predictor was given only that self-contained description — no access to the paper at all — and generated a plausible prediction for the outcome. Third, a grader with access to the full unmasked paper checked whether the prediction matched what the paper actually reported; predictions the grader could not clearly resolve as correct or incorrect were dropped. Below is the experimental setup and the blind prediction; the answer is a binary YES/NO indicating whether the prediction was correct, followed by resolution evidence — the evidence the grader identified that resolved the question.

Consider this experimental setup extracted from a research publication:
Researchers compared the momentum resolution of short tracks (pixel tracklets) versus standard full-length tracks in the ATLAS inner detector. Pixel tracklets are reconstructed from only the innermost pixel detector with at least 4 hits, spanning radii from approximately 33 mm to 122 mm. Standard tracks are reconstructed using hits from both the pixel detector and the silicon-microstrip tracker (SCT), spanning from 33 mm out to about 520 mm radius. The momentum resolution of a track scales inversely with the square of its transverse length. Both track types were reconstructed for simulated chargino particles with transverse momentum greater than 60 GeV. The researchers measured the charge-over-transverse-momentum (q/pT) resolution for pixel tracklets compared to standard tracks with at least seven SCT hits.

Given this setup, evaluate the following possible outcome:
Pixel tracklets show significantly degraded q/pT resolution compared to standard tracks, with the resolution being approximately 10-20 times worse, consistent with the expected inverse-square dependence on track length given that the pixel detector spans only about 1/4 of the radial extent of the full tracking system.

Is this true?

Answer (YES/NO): YES